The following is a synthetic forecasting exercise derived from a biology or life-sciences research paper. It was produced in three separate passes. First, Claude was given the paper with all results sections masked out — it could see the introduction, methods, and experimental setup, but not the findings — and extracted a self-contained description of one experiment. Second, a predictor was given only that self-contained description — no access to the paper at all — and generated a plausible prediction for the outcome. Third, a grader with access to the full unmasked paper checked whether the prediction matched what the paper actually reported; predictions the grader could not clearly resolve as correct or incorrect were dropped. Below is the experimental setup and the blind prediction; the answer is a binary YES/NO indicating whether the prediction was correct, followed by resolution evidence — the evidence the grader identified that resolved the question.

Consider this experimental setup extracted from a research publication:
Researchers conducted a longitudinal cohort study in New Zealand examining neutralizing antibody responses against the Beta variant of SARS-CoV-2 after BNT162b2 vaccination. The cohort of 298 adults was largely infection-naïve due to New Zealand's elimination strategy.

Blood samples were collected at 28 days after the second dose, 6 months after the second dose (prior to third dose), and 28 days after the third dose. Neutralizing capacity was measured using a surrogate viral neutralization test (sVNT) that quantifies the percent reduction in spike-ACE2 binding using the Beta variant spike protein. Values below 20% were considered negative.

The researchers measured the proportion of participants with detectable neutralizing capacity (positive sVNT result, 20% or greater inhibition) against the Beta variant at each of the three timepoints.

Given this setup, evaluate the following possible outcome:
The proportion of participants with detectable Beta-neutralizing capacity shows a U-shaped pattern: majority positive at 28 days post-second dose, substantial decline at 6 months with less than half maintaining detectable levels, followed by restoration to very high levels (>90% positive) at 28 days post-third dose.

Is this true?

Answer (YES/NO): NO